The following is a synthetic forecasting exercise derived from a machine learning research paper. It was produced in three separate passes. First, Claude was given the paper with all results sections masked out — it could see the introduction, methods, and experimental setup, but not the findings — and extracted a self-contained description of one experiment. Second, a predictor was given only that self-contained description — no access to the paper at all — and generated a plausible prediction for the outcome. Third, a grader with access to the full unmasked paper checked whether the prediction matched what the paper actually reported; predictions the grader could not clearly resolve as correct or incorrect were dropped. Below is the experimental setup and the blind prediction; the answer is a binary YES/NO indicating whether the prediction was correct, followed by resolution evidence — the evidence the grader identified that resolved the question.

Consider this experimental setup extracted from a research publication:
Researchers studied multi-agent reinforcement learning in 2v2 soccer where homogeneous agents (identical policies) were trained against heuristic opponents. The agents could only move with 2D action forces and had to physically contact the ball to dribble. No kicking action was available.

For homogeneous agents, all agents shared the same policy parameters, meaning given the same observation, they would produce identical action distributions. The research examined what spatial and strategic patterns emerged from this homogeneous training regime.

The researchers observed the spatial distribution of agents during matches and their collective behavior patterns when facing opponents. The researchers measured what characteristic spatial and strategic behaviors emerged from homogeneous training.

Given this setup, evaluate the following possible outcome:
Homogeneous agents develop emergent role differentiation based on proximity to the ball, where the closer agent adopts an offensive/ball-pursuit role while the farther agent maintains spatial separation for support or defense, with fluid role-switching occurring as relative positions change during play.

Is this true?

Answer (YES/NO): NO